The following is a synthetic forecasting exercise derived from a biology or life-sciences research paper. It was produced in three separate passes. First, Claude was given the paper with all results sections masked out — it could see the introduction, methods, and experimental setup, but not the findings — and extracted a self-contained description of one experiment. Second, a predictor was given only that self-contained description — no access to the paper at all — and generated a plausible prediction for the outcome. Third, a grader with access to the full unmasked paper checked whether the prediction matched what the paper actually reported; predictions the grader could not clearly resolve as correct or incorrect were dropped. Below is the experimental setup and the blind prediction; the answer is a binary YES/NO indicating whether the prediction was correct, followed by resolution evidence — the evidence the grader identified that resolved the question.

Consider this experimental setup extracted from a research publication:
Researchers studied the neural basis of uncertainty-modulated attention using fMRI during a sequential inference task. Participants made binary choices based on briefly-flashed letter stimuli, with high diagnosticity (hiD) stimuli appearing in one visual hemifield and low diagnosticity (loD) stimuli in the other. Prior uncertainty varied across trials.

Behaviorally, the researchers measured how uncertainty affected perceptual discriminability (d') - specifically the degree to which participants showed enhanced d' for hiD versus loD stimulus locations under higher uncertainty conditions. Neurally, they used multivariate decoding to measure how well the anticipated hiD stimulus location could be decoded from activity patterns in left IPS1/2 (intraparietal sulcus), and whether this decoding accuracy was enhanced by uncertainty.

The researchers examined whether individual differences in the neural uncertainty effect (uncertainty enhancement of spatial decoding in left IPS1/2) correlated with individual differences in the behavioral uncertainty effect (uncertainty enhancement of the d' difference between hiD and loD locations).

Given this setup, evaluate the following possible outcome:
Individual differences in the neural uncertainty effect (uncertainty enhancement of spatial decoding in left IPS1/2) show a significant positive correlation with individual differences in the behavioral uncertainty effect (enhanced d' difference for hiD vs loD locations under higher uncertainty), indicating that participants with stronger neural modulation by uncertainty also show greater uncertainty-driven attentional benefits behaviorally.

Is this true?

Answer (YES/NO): NO